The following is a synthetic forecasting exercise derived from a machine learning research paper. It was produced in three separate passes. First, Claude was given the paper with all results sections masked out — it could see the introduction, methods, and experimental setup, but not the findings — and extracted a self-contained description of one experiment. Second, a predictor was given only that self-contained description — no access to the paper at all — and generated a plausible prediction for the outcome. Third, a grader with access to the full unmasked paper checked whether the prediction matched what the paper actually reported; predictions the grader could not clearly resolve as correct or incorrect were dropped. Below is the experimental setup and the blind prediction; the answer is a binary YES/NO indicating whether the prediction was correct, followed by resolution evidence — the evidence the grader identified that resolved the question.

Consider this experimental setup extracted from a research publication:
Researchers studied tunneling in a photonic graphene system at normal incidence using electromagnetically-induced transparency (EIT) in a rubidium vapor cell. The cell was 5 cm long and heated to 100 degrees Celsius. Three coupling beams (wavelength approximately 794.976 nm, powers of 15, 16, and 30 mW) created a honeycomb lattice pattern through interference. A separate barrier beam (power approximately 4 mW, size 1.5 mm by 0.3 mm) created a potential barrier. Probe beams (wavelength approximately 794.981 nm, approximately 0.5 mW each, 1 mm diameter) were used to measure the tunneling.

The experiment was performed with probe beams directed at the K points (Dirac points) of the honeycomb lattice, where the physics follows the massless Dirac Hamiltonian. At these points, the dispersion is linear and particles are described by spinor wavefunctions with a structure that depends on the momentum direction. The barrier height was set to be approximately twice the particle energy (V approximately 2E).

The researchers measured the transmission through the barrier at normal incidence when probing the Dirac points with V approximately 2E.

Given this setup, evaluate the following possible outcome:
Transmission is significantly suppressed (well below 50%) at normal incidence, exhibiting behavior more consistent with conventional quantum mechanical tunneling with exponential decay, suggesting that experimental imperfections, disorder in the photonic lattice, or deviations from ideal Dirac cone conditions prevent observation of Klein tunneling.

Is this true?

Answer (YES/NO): NO